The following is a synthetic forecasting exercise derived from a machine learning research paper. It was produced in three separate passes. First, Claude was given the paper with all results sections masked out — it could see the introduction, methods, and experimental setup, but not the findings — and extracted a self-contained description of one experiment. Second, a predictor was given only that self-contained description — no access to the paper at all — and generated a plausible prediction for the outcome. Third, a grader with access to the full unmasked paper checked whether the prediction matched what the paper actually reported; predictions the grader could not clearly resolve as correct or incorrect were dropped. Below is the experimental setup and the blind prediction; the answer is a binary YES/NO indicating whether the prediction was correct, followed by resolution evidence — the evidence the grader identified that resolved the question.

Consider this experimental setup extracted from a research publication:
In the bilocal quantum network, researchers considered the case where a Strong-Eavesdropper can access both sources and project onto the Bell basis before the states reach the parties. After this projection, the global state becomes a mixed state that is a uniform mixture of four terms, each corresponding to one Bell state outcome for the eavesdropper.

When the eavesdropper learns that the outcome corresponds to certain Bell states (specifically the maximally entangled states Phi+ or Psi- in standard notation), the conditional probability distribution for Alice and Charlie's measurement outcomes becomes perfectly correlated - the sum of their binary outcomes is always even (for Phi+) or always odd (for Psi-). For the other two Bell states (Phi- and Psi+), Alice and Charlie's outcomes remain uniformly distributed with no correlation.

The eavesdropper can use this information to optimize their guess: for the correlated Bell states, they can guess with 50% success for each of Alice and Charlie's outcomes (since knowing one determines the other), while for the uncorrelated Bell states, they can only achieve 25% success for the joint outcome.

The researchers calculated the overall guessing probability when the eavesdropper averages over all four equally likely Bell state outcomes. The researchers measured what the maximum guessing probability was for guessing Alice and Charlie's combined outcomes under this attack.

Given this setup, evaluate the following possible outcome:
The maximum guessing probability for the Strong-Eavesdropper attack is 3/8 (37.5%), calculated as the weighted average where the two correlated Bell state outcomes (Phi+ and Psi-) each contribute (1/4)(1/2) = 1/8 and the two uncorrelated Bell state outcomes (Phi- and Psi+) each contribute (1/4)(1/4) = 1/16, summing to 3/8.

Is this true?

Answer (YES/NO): YES